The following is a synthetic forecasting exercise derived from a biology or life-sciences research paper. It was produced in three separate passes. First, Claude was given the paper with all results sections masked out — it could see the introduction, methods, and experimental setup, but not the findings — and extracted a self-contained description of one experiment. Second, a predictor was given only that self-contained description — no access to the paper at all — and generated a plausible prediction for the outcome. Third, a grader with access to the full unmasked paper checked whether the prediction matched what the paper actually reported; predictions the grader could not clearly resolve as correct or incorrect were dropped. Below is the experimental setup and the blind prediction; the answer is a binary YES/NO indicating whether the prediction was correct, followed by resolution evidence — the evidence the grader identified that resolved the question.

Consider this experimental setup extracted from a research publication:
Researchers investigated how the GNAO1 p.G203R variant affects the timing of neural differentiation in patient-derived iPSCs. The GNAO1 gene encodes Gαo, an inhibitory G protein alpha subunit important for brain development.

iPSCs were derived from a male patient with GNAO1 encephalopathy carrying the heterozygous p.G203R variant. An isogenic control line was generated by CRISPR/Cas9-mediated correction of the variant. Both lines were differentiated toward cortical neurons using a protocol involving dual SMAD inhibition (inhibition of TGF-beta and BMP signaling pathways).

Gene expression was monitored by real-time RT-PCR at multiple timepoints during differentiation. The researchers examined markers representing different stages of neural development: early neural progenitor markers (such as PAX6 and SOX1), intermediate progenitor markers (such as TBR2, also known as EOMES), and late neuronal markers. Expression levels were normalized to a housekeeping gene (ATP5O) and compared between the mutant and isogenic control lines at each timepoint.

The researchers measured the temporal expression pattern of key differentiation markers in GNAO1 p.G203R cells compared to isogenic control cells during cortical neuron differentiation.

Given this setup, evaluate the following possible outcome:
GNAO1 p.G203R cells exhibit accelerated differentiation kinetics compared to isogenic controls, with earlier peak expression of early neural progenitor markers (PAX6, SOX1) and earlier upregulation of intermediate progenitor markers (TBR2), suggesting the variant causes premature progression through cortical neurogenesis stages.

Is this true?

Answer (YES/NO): NO